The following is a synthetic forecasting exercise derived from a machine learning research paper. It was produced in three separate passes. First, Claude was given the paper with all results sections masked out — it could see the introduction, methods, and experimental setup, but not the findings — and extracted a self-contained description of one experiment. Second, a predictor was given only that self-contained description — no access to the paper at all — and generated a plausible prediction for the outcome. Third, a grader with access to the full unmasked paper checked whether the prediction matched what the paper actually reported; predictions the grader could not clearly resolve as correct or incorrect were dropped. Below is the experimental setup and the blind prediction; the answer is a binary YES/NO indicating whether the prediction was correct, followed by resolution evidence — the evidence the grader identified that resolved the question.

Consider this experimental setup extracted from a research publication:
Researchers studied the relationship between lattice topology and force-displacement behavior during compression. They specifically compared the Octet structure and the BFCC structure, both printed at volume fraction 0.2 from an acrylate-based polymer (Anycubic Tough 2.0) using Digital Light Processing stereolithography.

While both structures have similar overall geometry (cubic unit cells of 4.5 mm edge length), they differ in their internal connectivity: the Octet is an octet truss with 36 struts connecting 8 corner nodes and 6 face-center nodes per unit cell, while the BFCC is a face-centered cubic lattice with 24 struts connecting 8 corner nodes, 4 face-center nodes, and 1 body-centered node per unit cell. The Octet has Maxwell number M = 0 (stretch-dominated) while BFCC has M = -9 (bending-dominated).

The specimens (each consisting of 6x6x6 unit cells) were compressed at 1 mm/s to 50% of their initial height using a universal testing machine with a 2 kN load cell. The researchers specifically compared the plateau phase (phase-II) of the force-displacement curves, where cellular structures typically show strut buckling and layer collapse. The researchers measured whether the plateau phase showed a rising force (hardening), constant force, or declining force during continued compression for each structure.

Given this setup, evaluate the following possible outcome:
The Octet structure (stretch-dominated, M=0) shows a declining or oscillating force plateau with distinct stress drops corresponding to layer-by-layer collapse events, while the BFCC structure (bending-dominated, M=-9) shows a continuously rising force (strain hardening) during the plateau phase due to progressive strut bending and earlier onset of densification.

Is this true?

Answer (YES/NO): NO